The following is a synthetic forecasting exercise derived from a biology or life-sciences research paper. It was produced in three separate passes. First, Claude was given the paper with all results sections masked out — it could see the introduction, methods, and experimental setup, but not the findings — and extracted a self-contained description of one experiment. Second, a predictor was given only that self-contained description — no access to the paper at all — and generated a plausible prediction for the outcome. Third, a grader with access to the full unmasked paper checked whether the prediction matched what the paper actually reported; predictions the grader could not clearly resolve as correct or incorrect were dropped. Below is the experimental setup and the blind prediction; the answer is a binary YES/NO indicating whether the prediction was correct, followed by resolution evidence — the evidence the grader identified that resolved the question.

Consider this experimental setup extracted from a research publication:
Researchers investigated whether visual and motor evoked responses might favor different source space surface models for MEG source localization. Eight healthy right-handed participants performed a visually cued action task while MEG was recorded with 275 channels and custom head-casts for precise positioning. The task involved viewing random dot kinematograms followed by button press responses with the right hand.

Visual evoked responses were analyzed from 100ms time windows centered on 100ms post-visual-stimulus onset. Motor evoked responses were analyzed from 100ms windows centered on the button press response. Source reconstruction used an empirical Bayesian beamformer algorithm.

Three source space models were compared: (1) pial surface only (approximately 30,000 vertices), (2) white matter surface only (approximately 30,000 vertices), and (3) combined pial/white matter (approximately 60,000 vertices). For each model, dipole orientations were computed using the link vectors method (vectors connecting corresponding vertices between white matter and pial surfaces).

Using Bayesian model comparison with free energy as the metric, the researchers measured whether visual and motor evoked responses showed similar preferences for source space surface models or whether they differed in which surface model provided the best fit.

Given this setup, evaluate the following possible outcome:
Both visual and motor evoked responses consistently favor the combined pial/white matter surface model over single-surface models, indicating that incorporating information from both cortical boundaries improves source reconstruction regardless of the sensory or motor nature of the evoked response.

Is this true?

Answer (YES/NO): NO